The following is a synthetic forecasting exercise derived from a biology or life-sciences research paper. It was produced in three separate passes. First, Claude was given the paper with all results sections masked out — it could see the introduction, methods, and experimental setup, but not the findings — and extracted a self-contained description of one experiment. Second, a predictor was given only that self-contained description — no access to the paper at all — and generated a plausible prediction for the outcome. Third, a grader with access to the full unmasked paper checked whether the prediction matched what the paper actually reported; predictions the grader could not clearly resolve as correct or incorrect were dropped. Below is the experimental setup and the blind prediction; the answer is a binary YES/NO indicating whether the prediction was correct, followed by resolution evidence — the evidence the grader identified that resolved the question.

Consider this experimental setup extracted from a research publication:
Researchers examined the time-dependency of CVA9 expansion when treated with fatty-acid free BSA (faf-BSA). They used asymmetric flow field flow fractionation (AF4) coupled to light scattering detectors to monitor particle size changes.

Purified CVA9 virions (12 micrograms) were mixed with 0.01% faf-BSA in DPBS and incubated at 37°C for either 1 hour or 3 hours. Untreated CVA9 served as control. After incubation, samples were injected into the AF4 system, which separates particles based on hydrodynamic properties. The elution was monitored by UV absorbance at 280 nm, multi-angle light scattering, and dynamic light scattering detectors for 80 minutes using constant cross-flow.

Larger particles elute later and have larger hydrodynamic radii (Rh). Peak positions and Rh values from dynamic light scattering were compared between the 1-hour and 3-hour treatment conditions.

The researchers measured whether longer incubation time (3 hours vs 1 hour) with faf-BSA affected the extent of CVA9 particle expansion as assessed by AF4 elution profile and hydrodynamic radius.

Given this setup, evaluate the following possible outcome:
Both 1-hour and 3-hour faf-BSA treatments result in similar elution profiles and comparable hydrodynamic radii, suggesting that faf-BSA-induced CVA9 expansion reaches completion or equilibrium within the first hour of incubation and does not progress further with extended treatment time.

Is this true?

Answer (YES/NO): YES